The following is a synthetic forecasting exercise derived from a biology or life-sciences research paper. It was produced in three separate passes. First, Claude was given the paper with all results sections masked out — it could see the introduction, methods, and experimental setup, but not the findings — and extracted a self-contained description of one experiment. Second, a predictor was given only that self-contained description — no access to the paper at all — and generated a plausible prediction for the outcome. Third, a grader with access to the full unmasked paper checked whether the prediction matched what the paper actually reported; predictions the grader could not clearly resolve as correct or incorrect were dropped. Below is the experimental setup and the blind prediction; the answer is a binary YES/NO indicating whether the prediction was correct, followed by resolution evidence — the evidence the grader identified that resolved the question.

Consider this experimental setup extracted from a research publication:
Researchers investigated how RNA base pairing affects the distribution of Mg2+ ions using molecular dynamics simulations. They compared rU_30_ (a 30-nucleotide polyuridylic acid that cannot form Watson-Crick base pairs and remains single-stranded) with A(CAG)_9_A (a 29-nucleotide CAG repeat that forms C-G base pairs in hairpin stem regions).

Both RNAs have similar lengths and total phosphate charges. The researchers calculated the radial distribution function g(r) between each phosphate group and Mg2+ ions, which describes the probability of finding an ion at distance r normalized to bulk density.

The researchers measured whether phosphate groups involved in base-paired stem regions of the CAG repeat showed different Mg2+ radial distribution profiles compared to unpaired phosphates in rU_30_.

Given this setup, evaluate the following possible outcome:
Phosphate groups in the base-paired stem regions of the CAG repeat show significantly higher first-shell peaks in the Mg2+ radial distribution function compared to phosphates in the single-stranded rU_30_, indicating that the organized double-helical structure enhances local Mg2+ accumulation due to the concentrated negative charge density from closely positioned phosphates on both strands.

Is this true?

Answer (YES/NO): YES